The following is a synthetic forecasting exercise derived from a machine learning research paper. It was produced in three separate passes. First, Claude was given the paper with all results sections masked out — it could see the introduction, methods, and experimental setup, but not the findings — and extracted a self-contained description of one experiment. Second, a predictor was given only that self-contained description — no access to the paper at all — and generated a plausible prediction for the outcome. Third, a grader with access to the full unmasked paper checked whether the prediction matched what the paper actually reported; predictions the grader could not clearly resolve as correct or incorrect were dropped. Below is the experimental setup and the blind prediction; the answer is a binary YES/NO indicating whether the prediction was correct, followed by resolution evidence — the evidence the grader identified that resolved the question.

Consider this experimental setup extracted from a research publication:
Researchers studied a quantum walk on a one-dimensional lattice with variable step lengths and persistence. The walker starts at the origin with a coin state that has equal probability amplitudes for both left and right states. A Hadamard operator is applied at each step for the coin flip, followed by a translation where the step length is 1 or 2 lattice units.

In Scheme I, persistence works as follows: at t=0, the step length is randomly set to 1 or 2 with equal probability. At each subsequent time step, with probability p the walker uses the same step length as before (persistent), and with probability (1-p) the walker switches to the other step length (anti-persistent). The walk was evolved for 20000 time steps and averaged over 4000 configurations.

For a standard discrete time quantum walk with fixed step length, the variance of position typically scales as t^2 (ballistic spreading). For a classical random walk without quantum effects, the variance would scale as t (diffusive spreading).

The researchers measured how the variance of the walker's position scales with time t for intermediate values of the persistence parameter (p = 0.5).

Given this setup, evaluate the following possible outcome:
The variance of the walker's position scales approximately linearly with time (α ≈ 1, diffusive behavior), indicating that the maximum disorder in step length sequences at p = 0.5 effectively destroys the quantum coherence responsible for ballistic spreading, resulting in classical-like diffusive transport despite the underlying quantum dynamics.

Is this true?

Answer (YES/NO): NO